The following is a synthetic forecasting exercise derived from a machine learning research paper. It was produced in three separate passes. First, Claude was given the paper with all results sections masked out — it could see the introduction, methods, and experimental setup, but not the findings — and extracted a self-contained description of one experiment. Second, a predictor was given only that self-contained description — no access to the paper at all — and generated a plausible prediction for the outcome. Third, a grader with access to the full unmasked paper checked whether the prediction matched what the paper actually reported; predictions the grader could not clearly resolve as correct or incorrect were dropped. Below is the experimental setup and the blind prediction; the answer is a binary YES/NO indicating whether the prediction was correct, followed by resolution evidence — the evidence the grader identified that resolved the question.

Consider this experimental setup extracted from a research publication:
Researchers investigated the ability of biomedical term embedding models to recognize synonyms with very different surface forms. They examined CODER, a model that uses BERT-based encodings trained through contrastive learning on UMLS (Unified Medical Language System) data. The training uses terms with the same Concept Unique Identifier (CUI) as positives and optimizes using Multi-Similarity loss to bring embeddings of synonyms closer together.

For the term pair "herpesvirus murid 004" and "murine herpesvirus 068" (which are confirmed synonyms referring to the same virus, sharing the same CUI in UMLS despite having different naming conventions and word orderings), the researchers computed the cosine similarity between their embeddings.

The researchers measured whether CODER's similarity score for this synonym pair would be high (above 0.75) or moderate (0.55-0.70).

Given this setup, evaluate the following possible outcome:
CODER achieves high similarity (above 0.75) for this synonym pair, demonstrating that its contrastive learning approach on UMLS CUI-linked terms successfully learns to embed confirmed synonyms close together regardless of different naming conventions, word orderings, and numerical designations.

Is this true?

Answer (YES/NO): NO